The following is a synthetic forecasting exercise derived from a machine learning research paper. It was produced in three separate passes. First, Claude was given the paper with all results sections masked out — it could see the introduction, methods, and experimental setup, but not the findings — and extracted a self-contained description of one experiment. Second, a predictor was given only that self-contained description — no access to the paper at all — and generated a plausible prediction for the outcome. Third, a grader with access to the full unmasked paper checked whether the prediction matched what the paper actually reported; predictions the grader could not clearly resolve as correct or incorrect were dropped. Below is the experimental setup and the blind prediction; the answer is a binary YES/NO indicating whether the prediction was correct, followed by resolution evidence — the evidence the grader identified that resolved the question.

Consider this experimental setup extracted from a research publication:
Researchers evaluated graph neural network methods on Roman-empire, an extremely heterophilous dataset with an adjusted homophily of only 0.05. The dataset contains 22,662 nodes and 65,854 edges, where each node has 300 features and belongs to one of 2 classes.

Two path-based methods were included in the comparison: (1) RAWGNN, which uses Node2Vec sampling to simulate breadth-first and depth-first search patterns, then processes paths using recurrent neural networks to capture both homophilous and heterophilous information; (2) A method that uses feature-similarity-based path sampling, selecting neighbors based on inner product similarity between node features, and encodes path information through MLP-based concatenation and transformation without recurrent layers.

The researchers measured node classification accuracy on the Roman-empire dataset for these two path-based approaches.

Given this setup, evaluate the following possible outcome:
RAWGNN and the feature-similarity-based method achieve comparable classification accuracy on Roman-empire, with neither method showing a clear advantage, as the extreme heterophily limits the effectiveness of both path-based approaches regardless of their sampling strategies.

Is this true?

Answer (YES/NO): NO